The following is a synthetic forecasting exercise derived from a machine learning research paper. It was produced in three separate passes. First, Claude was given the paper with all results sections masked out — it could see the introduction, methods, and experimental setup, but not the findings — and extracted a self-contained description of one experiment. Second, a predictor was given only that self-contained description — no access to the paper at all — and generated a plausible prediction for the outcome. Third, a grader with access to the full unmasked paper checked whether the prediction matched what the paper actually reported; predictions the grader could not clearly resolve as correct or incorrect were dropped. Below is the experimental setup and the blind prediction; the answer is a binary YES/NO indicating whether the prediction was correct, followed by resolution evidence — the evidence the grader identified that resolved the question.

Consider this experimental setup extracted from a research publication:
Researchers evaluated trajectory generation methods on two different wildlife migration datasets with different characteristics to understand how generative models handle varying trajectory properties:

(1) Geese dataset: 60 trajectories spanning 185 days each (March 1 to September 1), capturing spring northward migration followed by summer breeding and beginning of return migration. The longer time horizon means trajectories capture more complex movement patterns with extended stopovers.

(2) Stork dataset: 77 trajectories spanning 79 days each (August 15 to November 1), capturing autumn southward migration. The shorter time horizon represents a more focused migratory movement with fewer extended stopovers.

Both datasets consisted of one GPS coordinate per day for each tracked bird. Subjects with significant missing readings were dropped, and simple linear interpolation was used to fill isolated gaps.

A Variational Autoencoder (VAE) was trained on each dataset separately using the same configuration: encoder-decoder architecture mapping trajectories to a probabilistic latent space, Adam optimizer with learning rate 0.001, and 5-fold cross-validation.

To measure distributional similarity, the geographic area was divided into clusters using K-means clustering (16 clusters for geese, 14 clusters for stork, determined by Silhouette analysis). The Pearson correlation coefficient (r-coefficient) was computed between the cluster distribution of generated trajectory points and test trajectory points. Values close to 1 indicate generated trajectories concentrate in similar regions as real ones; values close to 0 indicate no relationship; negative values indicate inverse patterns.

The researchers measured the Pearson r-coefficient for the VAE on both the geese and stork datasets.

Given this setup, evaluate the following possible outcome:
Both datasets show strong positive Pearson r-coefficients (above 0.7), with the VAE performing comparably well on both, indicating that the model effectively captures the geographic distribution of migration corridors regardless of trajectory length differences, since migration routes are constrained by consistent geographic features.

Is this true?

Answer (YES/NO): NO